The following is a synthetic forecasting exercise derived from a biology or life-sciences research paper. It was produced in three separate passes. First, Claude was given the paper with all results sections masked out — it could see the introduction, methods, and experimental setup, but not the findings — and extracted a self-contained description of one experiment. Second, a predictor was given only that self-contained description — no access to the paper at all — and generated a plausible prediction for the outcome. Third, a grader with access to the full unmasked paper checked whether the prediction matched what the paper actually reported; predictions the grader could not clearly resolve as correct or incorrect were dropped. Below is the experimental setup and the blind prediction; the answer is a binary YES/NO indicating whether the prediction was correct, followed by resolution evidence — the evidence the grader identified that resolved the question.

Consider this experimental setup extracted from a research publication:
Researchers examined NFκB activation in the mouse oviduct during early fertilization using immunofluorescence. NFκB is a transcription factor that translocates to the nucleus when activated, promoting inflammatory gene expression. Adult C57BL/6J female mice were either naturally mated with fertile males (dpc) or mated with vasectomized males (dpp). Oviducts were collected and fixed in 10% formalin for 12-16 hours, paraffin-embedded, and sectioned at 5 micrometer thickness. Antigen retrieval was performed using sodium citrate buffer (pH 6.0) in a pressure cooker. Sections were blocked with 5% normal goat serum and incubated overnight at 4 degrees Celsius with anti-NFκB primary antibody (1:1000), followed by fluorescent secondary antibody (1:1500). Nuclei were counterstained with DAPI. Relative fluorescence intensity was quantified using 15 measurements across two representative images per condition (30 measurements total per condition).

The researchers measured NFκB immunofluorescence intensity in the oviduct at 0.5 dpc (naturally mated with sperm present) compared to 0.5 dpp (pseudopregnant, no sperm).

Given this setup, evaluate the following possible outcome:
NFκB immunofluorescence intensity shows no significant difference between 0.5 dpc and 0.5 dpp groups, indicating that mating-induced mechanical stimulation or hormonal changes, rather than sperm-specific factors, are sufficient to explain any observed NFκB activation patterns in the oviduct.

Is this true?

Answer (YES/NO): NO